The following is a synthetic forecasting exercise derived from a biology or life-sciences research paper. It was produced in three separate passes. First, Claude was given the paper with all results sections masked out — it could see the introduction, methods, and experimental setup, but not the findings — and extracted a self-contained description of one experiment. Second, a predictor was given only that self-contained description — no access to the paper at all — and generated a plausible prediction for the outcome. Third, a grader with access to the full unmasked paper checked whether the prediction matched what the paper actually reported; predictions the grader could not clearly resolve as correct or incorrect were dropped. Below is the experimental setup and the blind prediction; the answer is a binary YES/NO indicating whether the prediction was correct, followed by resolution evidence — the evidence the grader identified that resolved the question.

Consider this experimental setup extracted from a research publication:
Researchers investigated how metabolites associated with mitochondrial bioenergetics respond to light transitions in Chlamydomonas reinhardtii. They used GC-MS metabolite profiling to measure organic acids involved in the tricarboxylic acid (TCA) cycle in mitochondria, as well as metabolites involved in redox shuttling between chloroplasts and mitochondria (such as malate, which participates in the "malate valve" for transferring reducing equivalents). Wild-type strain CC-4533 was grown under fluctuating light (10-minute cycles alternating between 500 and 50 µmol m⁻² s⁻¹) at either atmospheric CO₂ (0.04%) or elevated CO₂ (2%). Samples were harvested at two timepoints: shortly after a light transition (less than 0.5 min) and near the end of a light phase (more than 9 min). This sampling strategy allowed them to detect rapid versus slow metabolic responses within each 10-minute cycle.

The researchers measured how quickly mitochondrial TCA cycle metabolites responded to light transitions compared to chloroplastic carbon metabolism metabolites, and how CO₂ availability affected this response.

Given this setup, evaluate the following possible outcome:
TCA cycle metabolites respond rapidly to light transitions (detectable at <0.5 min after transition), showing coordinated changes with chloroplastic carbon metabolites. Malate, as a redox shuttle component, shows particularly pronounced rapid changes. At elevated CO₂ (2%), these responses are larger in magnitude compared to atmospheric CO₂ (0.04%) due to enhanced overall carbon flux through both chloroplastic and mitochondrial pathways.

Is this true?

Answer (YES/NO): NO